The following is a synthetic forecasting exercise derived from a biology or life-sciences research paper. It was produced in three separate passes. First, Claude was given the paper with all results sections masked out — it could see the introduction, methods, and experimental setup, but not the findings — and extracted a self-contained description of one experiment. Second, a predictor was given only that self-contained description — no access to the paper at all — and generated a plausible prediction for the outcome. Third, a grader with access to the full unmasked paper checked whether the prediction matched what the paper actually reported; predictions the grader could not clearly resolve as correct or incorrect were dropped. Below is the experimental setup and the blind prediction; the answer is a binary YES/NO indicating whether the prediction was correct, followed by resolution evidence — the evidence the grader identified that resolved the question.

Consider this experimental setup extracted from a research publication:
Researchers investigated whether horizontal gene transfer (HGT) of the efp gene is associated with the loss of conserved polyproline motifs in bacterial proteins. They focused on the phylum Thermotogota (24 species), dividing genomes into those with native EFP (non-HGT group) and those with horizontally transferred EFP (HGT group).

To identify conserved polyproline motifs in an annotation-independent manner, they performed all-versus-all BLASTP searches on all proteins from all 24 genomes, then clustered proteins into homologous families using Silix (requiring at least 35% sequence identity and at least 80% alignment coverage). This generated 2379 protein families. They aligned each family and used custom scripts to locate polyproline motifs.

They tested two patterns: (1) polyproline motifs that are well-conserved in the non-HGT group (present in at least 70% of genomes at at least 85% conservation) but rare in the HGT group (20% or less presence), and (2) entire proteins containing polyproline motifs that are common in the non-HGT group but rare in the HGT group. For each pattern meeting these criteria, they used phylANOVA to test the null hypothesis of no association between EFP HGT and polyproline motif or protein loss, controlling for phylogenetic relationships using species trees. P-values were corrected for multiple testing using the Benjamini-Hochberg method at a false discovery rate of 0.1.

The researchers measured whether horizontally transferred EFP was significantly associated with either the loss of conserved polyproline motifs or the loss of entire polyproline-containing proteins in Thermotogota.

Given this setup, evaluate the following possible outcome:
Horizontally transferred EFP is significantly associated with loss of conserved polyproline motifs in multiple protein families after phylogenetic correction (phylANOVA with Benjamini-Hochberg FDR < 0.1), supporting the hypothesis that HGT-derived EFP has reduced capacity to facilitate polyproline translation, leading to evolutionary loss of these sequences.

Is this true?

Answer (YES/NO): YES